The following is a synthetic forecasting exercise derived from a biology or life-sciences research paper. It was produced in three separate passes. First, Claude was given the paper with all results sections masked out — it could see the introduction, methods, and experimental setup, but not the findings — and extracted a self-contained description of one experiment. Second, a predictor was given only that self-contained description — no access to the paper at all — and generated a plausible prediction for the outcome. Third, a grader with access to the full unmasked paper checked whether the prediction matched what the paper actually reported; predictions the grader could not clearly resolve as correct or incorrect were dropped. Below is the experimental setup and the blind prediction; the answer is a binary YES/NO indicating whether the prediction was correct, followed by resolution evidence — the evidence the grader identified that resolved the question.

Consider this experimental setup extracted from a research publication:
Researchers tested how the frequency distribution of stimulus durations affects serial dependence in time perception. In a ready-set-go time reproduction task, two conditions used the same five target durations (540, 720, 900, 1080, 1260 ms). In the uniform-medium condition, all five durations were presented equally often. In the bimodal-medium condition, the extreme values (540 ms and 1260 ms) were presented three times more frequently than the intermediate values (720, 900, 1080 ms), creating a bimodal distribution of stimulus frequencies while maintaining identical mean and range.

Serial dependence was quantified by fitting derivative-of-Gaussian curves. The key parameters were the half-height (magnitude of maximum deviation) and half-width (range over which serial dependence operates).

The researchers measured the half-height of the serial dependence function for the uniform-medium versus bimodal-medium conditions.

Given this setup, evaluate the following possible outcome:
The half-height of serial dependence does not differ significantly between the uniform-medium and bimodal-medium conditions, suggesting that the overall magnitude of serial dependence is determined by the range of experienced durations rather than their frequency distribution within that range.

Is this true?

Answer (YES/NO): NO